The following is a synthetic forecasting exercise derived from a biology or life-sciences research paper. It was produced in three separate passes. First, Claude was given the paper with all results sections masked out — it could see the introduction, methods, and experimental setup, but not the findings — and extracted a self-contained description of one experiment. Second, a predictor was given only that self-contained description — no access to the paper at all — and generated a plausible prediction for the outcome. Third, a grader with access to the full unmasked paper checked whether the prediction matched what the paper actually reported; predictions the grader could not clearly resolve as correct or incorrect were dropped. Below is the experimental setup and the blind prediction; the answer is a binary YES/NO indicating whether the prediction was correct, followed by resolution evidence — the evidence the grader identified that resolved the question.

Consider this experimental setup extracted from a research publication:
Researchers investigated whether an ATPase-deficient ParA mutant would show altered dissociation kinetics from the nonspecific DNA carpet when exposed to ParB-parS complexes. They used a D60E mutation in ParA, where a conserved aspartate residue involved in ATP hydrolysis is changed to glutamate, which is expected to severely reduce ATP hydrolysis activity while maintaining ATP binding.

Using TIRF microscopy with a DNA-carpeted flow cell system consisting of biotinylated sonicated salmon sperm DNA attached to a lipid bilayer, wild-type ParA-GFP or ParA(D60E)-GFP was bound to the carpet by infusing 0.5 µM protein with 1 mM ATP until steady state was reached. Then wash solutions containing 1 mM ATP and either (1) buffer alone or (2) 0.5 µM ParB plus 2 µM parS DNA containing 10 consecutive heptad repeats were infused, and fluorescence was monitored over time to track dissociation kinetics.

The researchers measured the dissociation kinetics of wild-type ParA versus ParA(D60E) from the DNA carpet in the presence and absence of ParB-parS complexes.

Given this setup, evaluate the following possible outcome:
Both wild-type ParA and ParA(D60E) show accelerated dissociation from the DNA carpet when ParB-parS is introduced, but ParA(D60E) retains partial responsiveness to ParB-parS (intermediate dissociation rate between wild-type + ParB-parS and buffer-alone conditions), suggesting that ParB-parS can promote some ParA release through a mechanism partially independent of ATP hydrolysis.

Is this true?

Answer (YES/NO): NO